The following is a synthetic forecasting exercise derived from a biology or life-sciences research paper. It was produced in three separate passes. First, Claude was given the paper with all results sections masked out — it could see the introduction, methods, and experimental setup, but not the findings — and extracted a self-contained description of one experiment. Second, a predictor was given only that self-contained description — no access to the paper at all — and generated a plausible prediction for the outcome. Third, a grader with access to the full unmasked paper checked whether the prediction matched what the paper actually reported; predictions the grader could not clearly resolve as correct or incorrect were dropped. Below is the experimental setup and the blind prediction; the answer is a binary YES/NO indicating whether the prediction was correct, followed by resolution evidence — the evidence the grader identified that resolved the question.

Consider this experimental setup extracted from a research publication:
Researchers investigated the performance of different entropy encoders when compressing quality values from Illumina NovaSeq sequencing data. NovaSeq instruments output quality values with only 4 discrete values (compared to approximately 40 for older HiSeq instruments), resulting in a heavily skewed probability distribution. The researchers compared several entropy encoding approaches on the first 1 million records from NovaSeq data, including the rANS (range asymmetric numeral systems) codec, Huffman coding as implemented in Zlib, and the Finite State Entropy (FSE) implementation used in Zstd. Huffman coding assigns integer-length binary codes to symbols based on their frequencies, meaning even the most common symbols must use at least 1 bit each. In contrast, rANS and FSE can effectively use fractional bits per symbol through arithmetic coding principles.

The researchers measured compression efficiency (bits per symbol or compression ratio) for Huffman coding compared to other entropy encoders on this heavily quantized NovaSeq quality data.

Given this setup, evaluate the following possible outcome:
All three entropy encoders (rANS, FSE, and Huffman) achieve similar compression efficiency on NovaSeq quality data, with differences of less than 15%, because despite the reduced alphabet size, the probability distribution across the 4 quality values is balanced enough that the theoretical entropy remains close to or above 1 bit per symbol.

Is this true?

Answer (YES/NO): NO